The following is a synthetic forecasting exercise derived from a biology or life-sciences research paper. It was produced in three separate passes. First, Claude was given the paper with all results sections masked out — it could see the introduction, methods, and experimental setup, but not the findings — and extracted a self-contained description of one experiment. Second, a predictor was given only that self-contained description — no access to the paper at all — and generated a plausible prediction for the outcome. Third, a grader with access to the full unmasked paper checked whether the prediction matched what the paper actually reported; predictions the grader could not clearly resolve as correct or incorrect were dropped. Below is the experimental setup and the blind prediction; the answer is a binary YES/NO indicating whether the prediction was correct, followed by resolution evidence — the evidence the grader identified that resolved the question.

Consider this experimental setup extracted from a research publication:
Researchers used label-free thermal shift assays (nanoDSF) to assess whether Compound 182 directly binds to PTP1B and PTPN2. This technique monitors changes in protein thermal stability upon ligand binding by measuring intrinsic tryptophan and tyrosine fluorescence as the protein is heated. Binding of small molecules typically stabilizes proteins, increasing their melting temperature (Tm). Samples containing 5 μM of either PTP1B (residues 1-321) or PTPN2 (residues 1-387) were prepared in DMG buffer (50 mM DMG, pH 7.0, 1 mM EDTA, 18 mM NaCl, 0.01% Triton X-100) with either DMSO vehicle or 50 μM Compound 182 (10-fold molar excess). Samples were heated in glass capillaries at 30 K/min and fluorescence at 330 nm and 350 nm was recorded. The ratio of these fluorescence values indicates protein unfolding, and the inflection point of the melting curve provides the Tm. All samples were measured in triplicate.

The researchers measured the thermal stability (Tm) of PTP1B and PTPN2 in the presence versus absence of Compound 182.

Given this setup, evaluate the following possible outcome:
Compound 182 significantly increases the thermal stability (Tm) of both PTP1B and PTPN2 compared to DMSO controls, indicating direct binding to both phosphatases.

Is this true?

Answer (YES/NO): YES